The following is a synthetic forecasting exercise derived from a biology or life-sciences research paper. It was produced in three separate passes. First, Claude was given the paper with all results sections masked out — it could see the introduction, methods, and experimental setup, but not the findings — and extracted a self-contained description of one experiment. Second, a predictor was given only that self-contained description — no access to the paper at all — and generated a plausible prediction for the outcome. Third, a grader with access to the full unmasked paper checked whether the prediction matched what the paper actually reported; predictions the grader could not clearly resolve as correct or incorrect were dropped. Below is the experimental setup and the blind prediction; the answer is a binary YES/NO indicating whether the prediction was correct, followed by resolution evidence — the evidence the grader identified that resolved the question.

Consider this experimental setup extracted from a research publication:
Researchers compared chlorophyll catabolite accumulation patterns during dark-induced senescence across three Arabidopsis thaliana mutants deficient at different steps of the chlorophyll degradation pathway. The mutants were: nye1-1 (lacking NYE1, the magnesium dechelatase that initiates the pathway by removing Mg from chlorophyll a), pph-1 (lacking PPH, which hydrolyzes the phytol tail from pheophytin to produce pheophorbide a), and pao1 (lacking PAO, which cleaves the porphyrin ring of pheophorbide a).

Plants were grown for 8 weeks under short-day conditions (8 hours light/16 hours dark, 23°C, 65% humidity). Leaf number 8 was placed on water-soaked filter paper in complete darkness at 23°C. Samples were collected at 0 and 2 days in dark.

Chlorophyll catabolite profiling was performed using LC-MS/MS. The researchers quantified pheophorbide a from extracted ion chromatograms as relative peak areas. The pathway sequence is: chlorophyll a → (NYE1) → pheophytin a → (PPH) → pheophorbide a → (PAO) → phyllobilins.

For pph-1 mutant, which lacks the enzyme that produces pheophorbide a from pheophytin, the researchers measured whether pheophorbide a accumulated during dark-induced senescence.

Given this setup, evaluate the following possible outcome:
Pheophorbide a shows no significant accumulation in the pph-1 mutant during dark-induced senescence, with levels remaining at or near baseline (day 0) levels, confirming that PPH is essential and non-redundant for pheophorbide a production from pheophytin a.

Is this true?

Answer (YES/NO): YES